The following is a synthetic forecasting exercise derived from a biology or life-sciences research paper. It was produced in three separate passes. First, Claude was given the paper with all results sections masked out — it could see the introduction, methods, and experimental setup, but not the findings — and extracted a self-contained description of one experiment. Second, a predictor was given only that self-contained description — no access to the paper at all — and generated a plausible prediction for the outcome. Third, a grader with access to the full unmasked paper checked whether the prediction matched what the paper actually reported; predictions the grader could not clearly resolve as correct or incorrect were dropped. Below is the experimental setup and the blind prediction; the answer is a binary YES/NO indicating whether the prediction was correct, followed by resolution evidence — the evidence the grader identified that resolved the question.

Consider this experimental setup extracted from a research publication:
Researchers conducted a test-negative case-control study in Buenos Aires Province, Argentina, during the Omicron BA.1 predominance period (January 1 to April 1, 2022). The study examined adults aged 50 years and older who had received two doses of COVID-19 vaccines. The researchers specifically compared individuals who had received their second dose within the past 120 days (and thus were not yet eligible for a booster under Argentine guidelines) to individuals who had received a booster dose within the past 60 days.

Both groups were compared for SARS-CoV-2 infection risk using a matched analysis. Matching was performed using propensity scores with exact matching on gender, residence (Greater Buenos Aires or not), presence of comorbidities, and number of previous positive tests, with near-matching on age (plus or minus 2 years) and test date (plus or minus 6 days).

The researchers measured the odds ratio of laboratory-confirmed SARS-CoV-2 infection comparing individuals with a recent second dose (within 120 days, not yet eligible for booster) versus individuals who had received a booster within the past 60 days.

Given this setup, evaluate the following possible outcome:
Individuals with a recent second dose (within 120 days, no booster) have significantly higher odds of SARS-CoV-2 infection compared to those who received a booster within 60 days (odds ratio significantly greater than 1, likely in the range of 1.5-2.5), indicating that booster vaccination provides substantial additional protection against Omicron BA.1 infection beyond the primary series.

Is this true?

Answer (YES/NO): NO